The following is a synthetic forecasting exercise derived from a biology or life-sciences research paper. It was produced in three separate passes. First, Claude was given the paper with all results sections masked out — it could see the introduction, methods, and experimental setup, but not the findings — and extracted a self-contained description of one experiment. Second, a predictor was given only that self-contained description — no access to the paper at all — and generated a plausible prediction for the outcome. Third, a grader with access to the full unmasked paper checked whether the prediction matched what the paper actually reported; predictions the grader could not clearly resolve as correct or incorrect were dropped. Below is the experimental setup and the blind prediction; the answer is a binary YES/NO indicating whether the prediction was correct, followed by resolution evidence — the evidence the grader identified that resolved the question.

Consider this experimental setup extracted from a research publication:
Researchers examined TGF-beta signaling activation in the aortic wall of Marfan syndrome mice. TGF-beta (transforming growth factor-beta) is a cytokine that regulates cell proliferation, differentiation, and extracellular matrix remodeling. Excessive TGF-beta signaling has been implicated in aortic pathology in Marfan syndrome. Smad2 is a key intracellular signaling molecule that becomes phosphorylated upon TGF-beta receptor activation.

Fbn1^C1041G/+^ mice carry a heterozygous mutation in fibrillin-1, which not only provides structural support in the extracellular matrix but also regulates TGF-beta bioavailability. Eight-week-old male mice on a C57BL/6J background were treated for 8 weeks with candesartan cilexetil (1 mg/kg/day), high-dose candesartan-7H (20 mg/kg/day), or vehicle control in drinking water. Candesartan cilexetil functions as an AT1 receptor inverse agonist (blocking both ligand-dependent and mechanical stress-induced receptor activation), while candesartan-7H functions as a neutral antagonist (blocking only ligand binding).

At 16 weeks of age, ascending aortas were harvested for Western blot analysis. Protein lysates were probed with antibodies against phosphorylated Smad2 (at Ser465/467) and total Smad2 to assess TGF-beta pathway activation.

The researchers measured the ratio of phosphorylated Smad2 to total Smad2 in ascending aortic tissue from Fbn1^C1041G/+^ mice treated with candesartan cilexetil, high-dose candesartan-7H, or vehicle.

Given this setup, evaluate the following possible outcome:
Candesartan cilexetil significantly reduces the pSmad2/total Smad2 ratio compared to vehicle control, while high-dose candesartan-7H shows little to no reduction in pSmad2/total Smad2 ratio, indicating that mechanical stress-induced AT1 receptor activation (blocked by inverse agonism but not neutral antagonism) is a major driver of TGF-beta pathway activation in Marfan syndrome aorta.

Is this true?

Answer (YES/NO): YES